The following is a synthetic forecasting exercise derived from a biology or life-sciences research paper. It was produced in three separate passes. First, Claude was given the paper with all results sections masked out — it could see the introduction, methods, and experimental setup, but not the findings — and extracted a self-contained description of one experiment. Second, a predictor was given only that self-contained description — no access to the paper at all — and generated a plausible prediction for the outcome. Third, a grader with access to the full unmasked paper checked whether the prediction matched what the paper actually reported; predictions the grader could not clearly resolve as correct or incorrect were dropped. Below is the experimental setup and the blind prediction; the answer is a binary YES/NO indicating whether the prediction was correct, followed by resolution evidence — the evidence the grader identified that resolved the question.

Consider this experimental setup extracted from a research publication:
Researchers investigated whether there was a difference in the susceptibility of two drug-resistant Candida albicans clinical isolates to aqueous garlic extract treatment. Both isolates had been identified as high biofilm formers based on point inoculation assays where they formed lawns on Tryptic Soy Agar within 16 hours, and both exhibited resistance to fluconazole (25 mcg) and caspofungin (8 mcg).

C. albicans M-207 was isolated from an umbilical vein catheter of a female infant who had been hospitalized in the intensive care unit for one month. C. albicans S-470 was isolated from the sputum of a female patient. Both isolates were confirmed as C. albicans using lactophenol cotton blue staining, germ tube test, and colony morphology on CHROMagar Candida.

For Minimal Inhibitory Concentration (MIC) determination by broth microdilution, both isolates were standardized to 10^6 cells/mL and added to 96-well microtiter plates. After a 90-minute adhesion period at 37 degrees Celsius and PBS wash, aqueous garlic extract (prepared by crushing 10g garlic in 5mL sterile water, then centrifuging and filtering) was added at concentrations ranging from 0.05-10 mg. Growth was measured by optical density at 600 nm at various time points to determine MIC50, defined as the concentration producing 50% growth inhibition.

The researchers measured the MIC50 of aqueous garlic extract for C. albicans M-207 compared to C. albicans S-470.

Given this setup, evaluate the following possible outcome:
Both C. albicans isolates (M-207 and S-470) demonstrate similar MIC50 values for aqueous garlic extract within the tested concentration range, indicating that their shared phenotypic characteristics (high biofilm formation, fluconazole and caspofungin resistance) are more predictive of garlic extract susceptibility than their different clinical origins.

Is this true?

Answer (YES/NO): NO